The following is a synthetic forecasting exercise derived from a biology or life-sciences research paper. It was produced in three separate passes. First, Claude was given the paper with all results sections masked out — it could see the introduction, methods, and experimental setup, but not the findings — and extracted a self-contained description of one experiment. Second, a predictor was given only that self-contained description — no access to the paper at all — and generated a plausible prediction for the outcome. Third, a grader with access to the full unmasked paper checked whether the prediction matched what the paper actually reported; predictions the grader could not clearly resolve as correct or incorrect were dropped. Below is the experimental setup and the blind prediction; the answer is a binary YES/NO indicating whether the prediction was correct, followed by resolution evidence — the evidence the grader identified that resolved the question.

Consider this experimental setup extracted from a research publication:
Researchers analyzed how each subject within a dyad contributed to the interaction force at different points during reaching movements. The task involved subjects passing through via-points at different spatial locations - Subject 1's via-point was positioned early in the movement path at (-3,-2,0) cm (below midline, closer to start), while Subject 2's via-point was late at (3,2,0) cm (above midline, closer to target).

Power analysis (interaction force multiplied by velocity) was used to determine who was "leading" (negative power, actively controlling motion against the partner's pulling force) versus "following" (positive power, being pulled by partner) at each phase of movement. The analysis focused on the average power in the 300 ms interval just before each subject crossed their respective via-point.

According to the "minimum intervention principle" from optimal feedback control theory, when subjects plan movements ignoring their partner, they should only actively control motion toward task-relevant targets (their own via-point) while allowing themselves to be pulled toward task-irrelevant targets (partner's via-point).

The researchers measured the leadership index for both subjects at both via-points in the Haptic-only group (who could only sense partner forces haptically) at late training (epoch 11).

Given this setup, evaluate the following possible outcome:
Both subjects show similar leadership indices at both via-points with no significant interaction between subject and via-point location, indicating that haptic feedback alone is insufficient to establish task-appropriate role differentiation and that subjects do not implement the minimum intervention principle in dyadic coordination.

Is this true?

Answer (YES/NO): NO